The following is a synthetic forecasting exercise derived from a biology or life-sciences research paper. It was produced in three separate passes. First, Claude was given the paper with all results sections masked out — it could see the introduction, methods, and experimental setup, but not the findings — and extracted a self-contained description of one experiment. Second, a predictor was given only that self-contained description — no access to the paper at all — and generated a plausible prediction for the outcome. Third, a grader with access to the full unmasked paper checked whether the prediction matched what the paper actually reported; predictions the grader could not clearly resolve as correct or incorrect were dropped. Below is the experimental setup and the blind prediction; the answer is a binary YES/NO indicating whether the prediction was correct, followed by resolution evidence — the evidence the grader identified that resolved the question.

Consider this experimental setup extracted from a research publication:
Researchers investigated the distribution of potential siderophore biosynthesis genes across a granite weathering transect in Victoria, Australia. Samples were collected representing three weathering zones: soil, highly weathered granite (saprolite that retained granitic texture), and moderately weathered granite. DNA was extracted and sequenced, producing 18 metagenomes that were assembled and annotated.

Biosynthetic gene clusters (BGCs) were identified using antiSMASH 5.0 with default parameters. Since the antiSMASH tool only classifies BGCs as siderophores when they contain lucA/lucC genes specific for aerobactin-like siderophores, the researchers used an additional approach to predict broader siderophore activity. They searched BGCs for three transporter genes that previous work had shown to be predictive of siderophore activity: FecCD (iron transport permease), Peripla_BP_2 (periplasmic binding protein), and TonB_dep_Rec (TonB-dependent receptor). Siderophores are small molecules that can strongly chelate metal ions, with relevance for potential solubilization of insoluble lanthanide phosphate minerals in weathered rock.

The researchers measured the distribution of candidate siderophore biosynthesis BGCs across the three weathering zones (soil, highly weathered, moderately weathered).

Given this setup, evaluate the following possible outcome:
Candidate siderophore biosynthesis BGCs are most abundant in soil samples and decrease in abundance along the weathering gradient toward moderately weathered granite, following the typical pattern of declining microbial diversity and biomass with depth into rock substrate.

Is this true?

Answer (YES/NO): NO